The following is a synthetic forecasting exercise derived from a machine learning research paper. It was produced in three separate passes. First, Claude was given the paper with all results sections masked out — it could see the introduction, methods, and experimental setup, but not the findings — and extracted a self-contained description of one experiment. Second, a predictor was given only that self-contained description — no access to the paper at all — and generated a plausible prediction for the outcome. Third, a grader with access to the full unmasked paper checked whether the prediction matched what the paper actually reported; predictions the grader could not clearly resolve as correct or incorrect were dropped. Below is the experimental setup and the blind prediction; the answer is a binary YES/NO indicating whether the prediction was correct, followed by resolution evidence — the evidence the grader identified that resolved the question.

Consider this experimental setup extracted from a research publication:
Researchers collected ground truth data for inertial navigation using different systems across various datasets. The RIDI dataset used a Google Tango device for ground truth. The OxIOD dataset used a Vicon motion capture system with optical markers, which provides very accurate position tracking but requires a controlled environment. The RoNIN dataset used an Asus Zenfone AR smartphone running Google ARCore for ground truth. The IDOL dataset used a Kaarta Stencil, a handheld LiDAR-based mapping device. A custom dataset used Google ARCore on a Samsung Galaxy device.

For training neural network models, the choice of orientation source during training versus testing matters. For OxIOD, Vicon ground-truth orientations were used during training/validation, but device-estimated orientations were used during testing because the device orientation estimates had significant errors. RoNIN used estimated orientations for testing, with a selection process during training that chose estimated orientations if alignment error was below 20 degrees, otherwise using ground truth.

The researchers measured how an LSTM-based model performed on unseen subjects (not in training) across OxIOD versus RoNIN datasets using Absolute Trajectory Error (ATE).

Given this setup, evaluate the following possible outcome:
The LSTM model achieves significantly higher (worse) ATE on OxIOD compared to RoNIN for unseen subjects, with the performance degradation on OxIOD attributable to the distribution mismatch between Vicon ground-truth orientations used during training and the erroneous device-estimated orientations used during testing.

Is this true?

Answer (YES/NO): NO